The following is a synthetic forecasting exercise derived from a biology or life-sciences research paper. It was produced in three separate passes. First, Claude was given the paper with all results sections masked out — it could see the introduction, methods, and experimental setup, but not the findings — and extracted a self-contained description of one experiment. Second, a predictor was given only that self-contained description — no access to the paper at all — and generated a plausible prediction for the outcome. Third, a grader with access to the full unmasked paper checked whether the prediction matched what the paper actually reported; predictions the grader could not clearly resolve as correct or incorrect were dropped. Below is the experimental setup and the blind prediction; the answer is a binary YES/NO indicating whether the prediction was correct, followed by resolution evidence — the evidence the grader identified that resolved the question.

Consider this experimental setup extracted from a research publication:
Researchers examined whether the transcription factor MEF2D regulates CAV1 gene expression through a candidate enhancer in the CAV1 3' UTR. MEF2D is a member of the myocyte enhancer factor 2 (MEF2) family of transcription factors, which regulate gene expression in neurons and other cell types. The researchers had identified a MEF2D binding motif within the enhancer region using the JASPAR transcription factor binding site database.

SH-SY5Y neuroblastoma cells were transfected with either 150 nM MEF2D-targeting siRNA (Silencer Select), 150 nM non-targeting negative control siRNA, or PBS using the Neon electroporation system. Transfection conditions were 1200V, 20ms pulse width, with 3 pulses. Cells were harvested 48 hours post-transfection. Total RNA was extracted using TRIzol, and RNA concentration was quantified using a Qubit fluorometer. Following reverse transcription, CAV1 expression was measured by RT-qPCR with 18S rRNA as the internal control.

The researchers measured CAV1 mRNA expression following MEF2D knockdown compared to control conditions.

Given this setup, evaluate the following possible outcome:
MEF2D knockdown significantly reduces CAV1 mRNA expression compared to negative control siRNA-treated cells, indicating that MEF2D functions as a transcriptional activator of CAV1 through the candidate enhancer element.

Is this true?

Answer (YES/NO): NO